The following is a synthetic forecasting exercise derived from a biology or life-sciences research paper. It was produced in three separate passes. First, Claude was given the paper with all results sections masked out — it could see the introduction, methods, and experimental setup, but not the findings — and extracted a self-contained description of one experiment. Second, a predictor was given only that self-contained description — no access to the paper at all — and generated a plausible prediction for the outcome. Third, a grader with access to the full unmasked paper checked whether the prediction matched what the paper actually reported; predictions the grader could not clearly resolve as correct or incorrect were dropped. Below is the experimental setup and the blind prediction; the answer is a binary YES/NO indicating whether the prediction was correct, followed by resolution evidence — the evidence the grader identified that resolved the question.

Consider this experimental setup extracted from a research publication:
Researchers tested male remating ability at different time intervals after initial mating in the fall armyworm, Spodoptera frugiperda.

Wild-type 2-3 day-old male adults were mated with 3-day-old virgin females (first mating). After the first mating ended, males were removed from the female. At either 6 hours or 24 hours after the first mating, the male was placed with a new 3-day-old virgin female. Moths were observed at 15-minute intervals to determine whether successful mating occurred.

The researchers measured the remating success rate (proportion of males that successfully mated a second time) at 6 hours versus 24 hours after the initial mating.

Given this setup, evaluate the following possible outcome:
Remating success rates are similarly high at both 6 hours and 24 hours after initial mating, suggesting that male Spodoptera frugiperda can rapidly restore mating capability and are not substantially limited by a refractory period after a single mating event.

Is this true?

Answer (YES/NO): NO